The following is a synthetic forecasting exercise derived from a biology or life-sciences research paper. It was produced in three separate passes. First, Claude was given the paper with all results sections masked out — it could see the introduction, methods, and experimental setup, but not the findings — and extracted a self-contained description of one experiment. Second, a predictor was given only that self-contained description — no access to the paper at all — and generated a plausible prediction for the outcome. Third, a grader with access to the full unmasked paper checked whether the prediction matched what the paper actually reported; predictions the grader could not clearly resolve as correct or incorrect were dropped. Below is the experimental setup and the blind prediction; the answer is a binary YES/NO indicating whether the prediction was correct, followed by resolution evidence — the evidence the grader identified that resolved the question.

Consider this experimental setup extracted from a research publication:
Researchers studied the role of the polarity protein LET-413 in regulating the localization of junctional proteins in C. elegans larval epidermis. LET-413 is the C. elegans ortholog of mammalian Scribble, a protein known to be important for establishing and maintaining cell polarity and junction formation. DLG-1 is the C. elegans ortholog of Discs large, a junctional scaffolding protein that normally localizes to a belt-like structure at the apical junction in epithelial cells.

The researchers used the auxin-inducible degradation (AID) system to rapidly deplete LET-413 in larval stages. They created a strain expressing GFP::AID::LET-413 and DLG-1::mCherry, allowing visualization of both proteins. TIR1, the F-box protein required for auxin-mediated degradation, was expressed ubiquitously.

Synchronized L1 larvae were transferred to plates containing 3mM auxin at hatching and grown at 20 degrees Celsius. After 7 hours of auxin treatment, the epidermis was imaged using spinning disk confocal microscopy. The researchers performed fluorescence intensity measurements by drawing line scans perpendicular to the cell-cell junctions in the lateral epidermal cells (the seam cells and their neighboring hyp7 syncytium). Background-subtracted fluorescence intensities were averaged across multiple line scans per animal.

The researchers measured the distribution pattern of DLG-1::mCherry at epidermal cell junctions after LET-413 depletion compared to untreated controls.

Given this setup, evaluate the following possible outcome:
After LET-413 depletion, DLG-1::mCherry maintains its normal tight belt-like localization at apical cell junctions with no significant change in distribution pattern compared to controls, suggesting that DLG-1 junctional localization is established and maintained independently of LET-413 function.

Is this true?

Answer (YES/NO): NO